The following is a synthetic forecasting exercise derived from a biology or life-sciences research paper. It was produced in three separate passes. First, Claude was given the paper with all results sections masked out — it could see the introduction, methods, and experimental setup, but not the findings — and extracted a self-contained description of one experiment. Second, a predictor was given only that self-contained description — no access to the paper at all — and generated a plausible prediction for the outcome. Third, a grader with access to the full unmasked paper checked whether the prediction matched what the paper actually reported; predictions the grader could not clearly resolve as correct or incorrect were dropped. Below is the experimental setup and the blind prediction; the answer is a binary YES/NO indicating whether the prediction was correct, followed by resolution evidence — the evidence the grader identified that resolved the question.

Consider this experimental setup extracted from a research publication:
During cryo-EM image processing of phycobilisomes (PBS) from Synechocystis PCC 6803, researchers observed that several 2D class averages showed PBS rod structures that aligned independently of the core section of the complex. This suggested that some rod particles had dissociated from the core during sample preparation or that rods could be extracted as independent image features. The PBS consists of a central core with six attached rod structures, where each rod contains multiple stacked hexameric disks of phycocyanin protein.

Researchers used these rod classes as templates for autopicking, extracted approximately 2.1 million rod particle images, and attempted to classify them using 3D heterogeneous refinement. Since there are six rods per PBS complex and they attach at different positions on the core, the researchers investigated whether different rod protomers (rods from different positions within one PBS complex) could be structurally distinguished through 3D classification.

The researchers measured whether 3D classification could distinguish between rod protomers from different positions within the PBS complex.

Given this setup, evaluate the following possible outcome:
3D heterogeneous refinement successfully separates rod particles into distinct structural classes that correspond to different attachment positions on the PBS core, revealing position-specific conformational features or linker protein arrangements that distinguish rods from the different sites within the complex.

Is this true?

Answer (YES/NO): NO